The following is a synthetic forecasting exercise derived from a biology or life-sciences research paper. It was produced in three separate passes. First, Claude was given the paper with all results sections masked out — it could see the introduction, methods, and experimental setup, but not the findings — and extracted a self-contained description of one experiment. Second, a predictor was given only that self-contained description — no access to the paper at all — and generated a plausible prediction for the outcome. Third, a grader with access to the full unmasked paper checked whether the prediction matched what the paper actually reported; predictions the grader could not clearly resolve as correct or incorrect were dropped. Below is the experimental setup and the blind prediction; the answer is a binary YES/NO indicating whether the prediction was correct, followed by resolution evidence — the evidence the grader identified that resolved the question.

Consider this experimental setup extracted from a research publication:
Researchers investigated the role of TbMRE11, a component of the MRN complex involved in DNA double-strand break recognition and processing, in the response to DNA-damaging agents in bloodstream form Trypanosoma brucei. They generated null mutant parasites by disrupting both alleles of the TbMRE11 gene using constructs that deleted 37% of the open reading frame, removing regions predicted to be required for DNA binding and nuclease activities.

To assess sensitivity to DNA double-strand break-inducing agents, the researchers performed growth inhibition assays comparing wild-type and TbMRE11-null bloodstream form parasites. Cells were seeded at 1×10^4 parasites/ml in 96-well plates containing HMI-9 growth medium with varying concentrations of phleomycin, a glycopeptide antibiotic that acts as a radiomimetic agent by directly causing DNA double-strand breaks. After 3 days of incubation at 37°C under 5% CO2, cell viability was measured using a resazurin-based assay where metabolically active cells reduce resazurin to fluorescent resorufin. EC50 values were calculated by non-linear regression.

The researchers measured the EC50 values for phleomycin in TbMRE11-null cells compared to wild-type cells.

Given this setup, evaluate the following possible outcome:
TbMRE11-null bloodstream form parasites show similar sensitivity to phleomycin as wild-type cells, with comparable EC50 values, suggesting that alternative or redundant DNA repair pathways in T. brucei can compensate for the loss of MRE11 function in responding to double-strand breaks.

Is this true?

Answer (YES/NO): NO